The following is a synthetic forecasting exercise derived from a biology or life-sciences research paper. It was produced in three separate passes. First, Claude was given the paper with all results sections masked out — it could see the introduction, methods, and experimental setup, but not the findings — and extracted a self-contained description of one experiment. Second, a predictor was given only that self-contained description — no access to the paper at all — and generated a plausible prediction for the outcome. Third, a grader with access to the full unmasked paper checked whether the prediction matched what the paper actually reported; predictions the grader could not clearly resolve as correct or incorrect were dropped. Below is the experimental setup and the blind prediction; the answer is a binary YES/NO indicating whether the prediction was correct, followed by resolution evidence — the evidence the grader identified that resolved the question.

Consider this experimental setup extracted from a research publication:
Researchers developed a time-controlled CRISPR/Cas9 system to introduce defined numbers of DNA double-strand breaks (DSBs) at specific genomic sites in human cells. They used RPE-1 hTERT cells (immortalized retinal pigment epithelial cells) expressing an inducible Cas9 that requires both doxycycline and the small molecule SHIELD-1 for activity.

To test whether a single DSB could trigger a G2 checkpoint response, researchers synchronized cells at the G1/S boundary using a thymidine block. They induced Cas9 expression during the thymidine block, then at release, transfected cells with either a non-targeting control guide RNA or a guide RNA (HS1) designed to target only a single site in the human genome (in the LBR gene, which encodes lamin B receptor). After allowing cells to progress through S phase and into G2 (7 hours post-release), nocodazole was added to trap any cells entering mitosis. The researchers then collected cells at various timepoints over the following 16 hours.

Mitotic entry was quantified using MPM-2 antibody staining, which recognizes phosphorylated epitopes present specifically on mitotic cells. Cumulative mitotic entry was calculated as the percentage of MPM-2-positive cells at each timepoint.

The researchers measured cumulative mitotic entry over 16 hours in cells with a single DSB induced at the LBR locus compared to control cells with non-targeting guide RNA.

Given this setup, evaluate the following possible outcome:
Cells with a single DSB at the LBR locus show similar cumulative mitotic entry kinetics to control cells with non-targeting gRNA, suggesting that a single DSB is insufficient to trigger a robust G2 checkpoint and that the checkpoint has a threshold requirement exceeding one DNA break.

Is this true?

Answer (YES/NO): NO